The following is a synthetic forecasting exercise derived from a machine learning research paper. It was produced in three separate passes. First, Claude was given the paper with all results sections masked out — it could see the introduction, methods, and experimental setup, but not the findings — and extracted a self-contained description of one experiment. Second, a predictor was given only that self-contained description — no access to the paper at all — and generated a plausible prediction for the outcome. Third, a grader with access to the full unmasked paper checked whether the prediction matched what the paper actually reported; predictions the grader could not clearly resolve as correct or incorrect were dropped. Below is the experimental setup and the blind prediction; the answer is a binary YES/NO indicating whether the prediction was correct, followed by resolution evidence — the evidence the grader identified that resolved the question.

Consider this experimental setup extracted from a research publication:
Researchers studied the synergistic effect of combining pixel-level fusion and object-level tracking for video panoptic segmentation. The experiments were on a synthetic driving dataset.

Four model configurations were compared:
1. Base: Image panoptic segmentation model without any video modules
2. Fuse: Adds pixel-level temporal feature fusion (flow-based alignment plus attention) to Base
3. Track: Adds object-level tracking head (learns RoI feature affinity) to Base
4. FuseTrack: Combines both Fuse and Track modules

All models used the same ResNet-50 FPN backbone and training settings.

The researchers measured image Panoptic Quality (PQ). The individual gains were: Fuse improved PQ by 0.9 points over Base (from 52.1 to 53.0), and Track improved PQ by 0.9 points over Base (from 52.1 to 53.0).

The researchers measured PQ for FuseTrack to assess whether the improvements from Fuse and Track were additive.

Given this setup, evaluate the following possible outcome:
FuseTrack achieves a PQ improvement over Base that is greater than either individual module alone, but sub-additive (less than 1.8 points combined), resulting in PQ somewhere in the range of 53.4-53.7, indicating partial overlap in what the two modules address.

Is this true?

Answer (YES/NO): NO